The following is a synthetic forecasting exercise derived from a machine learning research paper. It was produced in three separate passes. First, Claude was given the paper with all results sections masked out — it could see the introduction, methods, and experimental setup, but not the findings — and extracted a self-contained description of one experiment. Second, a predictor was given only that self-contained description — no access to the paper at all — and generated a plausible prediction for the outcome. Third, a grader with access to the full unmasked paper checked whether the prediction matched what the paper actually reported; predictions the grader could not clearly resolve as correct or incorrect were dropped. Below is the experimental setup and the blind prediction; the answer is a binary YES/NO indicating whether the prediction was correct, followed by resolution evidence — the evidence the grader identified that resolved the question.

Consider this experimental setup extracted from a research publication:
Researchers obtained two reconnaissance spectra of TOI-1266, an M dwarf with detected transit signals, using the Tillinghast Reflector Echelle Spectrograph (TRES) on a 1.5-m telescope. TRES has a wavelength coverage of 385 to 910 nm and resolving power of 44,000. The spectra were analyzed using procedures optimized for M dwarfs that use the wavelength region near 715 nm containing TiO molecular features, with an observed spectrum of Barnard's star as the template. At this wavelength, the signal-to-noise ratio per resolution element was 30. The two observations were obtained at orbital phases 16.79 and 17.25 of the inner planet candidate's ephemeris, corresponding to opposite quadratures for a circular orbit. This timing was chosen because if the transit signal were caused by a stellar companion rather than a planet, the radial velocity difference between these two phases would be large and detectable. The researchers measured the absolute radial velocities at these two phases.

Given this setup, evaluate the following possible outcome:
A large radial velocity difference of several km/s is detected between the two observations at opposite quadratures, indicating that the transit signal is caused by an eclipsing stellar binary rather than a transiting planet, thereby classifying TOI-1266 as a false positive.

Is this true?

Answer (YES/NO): NO